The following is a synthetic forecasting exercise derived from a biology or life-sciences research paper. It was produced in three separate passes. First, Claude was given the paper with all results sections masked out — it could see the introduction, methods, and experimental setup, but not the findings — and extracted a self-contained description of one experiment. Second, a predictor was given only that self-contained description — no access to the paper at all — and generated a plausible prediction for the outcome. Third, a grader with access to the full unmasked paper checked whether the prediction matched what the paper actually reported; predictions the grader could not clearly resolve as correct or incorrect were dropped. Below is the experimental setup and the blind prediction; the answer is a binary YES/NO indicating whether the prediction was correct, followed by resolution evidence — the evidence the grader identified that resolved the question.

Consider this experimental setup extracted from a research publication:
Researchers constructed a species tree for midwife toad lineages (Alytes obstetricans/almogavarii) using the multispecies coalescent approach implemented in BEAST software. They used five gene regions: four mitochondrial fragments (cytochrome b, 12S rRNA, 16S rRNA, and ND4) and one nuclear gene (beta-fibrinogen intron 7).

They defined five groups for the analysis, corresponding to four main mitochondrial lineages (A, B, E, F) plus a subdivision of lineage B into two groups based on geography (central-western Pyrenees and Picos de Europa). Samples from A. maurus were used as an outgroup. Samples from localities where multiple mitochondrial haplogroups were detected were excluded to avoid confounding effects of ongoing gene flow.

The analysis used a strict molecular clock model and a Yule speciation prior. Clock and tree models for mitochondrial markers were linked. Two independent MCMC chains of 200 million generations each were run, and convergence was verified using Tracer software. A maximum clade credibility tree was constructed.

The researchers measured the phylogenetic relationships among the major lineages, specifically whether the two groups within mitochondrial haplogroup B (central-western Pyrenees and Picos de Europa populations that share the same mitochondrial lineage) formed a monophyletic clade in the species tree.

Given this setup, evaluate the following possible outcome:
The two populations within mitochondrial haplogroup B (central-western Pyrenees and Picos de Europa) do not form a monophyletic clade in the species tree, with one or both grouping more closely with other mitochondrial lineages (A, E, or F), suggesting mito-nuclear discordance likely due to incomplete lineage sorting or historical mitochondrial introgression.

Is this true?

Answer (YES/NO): NO